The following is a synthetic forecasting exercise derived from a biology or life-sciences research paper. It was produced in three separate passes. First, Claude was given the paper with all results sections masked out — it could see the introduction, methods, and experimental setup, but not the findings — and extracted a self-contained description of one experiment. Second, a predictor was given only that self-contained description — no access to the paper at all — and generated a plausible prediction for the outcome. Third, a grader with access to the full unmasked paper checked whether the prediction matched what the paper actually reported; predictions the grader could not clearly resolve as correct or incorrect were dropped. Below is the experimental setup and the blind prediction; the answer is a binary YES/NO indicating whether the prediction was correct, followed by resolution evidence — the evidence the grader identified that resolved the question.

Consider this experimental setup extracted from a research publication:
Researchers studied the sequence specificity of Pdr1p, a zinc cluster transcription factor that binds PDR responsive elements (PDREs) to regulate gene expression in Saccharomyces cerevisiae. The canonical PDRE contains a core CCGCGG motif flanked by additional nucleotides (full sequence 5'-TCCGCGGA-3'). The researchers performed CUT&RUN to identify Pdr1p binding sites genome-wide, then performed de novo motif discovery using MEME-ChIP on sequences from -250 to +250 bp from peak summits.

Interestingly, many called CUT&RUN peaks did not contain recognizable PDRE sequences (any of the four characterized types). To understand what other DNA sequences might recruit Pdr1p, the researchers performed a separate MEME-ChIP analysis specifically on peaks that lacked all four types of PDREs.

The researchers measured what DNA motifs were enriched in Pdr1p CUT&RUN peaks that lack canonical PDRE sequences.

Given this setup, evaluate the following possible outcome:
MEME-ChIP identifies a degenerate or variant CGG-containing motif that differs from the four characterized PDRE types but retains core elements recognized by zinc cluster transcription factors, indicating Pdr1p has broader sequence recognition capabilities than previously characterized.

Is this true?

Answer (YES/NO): YES